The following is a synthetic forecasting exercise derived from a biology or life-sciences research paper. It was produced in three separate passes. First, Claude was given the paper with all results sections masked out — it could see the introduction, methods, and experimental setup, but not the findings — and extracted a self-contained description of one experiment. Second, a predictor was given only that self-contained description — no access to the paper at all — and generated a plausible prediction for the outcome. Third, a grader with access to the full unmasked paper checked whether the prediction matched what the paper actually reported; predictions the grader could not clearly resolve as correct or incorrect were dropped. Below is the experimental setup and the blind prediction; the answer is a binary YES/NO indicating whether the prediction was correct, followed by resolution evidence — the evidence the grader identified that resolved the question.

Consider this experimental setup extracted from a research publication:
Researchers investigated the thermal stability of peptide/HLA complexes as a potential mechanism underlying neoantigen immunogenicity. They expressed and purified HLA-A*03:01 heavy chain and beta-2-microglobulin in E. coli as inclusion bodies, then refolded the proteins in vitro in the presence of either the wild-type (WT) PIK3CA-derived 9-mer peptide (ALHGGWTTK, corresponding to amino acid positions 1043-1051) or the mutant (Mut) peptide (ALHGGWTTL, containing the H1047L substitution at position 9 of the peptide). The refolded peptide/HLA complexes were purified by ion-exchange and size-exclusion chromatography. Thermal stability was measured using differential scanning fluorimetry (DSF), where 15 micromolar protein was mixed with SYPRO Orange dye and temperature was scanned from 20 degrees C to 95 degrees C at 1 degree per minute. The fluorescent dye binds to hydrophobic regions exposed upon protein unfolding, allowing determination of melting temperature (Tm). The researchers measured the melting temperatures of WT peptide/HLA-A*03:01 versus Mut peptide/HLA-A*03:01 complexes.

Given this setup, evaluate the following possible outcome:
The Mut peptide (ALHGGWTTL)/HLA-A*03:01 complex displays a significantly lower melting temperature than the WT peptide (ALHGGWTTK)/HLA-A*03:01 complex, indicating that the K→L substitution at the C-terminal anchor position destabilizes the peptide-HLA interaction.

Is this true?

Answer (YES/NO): NO